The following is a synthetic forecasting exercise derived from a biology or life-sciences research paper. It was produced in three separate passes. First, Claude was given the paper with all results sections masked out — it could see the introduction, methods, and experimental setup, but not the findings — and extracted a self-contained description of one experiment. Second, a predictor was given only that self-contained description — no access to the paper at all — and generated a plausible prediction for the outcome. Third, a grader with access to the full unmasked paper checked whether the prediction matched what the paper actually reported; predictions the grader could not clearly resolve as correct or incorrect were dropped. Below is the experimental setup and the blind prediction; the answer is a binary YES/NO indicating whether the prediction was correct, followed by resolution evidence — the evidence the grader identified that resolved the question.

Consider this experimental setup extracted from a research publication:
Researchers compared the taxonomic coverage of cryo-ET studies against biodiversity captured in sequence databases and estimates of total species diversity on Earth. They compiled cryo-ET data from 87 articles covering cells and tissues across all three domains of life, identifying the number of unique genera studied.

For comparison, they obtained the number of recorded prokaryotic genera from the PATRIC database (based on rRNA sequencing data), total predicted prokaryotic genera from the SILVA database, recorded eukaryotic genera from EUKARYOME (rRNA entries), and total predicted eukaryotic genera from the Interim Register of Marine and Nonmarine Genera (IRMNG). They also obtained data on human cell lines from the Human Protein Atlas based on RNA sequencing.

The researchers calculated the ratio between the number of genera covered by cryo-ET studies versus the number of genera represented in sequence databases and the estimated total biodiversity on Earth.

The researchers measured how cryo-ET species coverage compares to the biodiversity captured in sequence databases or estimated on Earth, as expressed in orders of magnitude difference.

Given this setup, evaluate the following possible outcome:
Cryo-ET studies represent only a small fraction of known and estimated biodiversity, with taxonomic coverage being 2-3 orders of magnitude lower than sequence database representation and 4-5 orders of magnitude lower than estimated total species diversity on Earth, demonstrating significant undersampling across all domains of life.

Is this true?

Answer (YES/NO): YES